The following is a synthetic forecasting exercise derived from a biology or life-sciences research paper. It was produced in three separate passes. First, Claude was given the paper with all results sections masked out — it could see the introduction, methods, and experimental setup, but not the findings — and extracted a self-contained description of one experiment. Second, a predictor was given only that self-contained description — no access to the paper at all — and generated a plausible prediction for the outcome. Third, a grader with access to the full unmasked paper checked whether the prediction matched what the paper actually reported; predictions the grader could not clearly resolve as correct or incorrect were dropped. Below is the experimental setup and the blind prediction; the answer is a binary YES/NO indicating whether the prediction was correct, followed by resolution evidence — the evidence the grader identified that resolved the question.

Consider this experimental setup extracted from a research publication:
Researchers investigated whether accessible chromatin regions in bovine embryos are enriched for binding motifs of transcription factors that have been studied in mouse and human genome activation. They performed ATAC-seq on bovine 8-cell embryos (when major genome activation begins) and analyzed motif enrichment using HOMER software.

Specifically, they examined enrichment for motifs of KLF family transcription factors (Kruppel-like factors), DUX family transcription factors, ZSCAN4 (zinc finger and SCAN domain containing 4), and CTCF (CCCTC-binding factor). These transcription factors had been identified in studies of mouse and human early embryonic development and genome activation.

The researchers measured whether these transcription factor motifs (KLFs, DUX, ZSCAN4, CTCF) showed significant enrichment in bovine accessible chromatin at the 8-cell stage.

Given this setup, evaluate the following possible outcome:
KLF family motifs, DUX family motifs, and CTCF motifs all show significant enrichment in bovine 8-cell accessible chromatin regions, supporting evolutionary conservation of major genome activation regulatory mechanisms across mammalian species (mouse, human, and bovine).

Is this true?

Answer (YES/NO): YES